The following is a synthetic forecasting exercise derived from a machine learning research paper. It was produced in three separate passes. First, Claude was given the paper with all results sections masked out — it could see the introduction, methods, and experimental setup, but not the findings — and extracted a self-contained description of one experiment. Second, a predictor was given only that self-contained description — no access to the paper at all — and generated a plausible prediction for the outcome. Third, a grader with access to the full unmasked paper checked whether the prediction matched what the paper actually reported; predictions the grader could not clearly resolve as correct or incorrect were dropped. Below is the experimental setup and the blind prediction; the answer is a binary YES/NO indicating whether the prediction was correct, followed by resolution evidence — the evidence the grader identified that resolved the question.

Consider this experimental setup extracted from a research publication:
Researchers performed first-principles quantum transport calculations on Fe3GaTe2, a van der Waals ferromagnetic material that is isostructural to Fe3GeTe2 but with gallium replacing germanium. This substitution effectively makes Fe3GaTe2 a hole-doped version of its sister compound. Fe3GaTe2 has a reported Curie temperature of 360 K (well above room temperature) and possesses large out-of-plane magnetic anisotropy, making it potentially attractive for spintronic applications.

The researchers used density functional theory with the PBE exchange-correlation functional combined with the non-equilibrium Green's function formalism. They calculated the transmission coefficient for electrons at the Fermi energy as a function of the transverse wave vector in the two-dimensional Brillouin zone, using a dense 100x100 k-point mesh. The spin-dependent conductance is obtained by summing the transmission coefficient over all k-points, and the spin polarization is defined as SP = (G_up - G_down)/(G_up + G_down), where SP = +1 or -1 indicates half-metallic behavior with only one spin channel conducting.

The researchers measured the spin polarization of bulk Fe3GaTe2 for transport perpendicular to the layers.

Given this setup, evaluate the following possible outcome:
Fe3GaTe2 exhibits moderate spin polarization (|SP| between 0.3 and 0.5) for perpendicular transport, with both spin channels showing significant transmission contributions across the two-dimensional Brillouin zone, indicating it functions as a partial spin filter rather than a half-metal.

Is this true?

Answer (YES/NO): NO